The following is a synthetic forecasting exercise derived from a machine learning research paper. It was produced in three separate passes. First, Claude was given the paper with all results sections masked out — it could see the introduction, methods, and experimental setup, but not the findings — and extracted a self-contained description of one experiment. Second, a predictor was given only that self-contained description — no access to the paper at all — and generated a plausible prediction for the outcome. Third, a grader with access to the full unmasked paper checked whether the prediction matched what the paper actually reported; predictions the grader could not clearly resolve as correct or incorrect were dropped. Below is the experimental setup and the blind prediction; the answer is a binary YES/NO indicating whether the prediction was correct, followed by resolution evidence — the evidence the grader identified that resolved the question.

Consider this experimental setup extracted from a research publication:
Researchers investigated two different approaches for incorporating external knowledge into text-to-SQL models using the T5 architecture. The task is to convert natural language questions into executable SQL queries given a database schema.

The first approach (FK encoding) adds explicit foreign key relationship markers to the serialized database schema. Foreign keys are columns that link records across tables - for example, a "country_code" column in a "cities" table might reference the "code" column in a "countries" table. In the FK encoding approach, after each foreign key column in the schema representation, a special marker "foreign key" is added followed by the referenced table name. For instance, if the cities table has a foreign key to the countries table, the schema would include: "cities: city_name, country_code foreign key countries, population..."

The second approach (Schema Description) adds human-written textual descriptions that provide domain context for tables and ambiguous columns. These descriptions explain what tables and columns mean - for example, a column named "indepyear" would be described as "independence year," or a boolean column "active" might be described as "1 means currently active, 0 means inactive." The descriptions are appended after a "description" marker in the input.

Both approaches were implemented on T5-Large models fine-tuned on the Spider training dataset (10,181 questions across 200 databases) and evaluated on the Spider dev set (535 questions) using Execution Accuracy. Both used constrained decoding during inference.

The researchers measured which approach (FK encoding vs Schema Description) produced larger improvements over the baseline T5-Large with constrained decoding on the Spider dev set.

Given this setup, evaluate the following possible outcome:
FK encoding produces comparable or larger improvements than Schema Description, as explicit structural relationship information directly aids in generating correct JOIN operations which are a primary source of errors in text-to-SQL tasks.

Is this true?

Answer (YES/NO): YES